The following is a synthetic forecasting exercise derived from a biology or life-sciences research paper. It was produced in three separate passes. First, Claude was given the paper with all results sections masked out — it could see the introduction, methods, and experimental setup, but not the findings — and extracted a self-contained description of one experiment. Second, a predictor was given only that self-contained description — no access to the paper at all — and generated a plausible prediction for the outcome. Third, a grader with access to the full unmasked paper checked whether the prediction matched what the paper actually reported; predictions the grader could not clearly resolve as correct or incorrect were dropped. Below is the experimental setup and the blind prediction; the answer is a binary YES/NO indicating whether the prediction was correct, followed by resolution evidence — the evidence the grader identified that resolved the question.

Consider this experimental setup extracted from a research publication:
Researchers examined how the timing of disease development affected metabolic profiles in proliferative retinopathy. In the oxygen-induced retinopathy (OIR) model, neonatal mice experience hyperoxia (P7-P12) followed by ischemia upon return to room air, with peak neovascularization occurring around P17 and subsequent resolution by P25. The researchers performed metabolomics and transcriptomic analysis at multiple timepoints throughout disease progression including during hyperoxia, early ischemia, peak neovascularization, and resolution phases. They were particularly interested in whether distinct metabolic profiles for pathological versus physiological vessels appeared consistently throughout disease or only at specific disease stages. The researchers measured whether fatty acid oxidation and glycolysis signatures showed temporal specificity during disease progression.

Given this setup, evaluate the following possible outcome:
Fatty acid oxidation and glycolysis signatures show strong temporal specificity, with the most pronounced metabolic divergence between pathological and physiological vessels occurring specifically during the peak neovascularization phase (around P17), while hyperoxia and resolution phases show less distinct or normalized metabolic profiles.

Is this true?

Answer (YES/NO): YES